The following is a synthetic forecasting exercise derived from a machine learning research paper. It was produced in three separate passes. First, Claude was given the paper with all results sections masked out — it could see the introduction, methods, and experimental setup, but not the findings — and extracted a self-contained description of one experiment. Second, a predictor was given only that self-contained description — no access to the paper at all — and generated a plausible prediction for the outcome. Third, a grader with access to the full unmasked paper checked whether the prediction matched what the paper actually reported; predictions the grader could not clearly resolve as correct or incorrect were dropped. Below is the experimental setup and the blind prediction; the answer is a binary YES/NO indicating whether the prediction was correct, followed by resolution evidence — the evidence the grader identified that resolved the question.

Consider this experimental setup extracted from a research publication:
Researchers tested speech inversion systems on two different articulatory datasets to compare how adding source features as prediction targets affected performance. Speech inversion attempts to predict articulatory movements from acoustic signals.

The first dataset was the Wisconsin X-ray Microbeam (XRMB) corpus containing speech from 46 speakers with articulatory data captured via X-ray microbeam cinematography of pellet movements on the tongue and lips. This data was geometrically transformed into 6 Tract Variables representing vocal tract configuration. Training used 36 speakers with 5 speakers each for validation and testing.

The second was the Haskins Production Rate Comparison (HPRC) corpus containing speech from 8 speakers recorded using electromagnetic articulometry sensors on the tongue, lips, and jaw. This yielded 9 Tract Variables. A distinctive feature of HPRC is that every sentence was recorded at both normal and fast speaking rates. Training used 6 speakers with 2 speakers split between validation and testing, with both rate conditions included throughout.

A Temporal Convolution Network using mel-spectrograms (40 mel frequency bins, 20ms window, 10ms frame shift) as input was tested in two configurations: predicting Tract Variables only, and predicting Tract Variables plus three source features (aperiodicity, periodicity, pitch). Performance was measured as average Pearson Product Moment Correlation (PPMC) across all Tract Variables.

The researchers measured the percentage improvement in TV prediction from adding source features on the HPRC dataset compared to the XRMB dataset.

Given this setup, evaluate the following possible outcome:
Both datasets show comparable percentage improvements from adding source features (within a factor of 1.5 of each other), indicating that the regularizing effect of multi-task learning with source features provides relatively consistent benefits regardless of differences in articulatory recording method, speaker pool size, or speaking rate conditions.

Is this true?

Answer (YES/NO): YES